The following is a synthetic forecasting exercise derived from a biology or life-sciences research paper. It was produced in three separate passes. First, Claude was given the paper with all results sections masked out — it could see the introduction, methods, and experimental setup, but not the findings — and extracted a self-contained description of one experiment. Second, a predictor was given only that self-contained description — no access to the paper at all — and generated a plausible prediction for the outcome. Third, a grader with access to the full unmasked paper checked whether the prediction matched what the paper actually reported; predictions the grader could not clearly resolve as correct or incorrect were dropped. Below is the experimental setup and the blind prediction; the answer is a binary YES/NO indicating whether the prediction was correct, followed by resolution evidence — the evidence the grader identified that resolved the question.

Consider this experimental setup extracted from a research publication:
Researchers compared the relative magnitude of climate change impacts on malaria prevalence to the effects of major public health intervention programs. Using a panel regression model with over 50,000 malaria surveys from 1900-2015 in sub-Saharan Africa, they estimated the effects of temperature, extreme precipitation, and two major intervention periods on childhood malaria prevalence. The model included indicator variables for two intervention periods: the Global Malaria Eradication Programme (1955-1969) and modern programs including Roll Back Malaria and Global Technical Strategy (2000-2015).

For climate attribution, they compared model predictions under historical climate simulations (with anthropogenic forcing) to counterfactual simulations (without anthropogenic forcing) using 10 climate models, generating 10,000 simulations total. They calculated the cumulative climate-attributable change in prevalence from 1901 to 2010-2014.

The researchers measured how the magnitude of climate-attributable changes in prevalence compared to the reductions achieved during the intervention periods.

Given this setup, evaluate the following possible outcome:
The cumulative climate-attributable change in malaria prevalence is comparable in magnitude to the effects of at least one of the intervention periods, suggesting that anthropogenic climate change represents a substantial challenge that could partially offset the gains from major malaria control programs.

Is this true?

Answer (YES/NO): NO